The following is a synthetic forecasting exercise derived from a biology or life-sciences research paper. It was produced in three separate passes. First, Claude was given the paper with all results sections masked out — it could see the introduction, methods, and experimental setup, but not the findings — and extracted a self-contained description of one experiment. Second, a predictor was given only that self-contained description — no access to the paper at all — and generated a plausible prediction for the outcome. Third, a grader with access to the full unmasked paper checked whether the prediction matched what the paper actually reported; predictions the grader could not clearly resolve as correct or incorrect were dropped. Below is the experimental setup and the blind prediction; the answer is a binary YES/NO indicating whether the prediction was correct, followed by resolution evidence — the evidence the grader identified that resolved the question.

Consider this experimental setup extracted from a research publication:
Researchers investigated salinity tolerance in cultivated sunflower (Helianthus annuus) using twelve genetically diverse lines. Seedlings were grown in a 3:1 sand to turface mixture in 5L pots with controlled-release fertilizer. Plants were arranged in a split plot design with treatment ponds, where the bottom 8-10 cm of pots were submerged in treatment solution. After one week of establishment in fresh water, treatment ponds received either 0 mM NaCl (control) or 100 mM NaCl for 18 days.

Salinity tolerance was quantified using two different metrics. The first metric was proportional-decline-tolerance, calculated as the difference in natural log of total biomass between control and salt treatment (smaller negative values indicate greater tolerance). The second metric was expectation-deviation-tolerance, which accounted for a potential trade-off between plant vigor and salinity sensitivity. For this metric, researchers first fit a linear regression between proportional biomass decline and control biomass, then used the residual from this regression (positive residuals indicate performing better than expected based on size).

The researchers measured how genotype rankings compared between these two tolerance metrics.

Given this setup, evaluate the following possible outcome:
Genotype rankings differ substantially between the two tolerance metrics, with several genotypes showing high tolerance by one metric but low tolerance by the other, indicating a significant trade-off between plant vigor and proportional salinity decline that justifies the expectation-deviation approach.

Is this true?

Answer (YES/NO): NO